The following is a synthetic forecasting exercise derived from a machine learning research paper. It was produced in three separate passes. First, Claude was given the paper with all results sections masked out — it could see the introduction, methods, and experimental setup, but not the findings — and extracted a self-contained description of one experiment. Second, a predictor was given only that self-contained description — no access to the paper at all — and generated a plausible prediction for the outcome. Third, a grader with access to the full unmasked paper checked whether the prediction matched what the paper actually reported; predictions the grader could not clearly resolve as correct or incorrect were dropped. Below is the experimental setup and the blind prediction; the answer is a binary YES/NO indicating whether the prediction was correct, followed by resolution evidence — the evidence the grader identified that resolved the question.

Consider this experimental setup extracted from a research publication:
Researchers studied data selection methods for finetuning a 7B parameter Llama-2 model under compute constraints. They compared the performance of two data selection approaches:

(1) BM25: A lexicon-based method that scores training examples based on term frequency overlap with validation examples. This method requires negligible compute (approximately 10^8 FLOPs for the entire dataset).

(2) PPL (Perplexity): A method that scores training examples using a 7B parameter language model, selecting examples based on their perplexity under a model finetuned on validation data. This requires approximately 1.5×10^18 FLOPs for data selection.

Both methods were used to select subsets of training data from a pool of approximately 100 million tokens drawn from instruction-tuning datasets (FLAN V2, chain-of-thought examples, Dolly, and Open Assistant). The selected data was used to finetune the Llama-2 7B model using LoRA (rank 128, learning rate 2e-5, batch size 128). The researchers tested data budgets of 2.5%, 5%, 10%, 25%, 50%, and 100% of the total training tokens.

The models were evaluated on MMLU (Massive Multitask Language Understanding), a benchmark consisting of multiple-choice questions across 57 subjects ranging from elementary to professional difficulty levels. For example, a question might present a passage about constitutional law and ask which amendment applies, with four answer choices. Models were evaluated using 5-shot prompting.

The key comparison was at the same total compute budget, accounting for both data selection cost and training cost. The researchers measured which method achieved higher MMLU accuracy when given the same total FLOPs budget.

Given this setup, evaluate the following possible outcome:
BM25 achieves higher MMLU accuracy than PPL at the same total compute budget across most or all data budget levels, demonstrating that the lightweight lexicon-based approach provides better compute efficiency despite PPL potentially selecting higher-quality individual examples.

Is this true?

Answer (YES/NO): YES